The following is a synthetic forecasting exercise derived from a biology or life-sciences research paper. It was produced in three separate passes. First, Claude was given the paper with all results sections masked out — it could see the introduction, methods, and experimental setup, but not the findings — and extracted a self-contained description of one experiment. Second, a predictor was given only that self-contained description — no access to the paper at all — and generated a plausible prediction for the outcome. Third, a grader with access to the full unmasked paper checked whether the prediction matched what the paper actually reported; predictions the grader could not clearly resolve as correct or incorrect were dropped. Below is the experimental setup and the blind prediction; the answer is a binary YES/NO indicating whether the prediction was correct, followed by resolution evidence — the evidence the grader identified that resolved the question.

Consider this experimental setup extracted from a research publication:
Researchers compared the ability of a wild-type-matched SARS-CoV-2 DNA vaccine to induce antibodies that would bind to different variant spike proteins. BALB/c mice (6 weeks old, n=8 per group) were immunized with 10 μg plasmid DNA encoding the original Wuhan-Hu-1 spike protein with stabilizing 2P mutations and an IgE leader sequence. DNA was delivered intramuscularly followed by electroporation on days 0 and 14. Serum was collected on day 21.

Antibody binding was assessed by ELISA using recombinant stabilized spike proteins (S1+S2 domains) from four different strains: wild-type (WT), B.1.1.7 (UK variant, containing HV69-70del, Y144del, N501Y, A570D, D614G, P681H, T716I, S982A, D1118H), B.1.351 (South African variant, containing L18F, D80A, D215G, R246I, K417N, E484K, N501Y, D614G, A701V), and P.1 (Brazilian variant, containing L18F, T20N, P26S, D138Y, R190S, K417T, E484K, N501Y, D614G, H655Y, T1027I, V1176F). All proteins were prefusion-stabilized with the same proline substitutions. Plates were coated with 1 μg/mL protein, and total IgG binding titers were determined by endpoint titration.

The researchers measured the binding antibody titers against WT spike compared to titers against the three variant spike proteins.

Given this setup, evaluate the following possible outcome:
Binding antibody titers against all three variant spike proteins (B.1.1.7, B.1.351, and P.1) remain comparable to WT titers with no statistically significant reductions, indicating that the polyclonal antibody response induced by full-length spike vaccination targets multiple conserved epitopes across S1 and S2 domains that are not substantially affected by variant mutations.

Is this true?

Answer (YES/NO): YES